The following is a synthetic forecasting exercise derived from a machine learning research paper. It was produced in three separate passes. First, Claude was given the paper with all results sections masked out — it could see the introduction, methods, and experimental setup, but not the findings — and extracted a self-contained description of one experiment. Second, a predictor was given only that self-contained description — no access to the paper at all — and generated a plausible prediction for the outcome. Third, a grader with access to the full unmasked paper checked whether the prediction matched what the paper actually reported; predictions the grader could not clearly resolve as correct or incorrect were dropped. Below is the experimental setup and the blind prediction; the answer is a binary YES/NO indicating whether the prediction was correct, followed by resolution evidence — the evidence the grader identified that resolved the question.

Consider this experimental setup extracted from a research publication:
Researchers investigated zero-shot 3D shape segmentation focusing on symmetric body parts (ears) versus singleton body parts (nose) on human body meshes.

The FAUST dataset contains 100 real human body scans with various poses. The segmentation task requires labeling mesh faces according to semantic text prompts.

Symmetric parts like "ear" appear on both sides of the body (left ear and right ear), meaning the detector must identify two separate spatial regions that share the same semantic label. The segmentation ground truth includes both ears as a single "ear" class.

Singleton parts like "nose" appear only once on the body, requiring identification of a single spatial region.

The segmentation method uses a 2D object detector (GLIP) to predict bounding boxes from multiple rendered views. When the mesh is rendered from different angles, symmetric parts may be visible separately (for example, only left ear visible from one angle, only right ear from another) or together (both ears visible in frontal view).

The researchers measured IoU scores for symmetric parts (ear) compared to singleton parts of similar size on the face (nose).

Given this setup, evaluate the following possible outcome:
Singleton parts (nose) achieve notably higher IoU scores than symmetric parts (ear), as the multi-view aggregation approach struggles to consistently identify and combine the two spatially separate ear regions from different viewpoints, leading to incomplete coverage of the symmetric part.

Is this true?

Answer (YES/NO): YES